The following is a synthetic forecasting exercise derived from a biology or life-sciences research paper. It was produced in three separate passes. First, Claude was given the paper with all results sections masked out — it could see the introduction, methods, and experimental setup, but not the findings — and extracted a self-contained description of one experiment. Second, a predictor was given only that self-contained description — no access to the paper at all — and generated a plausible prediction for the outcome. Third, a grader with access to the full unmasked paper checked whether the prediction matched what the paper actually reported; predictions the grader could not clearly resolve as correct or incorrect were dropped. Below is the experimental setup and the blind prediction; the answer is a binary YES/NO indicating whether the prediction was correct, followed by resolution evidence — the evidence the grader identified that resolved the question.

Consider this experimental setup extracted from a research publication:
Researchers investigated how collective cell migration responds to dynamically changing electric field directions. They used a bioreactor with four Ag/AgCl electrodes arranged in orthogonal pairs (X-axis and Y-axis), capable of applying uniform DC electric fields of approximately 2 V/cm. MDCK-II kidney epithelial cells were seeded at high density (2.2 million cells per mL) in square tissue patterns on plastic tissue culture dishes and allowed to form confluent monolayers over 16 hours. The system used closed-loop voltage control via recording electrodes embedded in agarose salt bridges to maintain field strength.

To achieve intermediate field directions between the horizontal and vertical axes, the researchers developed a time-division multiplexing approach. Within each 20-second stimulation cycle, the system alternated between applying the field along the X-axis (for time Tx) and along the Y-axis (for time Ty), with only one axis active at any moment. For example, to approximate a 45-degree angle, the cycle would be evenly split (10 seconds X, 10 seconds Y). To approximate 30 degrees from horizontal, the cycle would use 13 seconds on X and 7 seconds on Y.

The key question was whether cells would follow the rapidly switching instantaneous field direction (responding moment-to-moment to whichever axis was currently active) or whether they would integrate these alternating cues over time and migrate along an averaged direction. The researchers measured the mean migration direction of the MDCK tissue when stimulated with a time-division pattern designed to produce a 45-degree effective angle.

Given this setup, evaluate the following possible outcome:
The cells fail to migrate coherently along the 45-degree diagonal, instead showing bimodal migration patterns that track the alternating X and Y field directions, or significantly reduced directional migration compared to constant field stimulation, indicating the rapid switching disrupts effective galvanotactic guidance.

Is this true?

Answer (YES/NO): NO